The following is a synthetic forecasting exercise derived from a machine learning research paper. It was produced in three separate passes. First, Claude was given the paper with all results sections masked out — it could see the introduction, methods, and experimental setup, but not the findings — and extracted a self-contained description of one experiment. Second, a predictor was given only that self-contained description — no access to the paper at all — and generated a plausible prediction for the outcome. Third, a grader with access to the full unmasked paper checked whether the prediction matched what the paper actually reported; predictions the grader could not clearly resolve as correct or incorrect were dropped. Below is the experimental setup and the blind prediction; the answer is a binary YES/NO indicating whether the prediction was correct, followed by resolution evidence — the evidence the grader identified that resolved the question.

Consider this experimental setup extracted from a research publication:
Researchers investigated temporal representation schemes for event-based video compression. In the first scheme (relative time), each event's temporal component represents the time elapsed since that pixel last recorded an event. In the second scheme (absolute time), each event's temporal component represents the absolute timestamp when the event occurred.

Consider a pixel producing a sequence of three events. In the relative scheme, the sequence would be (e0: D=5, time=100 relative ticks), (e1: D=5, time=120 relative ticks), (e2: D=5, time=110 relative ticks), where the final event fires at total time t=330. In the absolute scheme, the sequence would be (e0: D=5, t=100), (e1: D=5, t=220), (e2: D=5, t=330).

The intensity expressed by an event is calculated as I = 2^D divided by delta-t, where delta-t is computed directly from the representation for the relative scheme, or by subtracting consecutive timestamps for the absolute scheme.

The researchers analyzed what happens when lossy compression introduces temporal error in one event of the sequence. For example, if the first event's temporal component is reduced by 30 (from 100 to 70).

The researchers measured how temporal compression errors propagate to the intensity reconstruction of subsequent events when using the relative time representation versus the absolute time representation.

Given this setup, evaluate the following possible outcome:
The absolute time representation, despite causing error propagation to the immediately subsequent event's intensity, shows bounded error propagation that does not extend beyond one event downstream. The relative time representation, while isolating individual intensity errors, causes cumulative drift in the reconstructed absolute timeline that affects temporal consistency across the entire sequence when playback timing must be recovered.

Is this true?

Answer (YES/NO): NO